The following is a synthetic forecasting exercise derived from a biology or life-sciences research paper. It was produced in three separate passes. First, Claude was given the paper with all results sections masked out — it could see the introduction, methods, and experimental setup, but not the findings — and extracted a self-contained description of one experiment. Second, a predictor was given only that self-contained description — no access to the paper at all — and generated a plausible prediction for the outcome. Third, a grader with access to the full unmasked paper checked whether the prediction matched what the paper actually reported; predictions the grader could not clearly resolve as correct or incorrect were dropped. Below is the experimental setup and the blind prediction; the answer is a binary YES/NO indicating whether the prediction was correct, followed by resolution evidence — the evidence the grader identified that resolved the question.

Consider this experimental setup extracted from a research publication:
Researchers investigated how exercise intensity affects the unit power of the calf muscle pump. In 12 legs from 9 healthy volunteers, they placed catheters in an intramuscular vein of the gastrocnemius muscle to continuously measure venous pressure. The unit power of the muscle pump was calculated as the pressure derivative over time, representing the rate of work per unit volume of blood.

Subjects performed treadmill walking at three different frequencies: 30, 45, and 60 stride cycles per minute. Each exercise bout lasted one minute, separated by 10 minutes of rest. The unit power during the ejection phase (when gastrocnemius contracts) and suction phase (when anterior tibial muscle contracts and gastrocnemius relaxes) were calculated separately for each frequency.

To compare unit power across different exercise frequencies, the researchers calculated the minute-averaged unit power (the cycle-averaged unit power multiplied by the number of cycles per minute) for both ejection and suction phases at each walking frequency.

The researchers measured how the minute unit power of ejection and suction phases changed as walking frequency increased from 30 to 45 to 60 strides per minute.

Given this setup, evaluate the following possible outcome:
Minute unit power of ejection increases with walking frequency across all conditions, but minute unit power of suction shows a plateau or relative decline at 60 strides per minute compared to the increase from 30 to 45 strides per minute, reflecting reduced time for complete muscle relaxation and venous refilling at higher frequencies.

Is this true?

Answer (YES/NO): NO